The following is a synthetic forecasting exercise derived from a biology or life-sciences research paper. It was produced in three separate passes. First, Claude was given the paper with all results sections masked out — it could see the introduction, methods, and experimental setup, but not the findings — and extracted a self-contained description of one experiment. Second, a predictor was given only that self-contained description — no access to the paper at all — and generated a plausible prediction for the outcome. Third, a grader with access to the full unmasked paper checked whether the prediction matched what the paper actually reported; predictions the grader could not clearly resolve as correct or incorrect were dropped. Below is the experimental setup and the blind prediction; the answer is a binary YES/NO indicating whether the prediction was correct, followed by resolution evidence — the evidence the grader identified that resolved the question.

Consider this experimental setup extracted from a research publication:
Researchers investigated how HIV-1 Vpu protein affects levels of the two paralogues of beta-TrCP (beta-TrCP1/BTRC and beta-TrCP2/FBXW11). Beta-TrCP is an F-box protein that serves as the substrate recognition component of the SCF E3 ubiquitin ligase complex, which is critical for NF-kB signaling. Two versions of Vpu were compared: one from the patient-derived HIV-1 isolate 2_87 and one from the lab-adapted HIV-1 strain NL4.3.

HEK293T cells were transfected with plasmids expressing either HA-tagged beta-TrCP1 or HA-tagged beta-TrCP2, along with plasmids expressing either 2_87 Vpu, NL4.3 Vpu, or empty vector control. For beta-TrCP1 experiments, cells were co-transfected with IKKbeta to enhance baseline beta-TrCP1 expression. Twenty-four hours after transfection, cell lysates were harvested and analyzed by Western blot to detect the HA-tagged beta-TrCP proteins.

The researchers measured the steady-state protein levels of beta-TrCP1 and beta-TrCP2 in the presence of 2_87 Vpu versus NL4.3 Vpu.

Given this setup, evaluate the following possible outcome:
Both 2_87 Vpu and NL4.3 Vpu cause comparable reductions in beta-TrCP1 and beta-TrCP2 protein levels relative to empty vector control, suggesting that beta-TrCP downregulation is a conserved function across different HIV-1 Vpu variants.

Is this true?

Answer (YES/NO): NO